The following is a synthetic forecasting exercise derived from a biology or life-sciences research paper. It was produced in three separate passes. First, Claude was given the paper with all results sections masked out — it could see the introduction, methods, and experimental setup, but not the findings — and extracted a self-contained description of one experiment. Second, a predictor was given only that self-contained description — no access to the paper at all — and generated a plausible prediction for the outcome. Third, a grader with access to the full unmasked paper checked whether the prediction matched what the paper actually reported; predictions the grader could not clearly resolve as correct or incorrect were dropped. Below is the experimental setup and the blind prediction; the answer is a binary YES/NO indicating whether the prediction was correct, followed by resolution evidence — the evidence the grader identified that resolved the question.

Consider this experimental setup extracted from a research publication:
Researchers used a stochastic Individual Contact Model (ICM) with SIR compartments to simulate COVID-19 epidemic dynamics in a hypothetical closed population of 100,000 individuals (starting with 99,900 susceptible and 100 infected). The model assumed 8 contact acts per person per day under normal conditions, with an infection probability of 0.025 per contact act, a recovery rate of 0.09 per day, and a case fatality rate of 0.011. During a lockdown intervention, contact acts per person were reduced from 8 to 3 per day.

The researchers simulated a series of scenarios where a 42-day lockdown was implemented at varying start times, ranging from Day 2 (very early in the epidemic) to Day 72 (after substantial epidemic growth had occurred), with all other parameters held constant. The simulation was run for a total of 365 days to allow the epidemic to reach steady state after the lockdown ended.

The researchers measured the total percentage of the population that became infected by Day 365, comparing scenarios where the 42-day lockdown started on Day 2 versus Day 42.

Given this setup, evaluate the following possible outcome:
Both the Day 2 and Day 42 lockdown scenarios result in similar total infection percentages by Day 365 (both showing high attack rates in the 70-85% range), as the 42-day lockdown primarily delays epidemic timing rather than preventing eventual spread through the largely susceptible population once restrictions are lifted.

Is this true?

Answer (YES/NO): NO